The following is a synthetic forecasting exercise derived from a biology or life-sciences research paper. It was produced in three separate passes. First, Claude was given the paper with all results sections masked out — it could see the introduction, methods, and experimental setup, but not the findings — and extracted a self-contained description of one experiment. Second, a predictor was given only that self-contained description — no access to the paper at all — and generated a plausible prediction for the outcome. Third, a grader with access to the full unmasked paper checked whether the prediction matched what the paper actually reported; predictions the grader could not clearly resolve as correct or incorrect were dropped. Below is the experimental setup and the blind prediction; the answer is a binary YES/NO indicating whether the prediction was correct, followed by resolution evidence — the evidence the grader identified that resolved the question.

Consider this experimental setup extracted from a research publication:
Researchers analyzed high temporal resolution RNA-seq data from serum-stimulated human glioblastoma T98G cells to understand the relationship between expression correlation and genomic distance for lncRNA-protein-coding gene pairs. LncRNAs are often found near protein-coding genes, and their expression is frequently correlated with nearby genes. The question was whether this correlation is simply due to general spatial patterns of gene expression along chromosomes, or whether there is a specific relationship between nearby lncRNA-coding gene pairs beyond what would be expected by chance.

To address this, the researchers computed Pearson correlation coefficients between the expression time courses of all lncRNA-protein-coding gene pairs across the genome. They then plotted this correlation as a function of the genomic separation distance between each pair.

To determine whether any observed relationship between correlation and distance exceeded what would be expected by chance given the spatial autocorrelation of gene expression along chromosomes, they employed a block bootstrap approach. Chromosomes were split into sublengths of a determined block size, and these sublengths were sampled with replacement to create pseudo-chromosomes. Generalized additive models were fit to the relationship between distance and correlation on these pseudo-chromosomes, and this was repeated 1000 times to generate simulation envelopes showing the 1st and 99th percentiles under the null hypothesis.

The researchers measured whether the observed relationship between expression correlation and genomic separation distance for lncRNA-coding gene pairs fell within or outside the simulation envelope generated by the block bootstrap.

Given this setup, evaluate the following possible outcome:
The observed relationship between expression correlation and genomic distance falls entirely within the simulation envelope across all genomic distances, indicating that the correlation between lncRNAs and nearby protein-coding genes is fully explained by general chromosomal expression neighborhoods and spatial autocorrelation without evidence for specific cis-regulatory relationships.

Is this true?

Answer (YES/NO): NO